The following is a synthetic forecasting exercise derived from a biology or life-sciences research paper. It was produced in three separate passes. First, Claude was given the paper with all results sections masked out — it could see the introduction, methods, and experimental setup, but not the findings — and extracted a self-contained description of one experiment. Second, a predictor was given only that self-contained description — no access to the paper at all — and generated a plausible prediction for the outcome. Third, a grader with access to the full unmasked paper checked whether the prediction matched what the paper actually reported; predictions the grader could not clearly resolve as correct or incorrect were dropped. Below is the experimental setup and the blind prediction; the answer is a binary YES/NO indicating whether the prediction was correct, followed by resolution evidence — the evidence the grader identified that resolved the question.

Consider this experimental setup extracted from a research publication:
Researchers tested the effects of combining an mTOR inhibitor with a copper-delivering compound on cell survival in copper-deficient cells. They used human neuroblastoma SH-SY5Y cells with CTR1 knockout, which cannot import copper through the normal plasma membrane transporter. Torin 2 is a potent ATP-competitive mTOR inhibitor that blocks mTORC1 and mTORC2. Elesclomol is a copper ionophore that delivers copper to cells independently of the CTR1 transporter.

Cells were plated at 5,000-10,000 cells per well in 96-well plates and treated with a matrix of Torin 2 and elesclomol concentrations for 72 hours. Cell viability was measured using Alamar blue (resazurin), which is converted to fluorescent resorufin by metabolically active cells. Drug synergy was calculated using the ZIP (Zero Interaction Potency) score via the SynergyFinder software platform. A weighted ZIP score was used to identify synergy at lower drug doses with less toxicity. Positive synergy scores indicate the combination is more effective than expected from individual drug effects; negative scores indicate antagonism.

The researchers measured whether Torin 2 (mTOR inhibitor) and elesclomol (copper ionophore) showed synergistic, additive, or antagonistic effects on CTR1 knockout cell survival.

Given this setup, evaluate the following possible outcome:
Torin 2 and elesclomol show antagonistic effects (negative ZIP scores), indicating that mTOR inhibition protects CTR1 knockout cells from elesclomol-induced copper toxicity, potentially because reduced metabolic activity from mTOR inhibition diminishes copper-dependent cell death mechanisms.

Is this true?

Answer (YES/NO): NO